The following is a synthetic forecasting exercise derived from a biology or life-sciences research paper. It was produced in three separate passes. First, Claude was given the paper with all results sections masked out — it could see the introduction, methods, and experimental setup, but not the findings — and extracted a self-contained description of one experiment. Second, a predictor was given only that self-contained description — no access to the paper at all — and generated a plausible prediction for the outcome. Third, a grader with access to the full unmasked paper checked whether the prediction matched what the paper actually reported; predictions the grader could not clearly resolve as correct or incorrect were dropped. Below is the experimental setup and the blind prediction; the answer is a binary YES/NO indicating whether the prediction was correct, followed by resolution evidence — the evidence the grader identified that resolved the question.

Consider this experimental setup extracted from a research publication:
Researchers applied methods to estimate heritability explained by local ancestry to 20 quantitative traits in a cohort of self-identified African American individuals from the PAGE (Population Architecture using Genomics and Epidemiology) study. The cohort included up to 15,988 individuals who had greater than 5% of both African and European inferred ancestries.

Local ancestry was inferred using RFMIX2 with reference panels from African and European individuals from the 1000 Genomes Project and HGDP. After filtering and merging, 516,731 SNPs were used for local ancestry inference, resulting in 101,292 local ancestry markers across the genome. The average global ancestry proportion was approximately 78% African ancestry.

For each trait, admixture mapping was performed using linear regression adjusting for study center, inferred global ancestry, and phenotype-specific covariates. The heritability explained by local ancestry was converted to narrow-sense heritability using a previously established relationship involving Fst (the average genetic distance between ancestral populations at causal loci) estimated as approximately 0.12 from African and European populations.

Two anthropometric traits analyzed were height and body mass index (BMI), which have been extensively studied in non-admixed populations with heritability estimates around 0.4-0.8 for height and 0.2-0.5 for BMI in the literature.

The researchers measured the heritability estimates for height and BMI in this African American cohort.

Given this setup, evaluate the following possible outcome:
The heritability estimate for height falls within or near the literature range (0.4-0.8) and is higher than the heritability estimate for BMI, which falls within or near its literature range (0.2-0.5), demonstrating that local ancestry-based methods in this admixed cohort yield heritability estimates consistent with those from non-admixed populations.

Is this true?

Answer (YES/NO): YES